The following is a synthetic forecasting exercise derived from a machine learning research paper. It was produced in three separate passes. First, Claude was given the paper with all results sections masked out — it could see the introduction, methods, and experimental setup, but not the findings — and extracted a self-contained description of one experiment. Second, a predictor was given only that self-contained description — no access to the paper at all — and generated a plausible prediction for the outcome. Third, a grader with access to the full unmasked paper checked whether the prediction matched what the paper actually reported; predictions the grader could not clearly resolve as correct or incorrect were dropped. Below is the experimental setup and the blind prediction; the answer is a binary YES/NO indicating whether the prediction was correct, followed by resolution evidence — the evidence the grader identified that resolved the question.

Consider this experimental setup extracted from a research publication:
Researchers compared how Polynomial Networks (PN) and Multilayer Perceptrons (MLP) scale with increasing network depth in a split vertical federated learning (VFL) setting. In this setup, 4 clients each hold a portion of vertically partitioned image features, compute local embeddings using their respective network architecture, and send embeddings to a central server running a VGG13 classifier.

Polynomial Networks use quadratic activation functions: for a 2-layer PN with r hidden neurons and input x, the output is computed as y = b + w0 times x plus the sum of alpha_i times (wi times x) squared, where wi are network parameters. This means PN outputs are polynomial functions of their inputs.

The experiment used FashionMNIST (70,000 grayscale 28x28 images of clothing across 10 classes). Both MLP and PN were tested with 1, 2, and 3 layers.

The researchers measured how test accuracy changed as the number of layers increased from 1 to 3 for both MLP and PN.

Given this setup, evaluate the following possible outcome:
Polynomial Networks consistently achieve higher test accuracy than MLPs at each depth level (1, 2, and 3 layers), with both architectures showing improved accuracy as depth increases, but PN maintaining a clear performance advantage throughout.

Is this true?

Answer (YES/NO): NO